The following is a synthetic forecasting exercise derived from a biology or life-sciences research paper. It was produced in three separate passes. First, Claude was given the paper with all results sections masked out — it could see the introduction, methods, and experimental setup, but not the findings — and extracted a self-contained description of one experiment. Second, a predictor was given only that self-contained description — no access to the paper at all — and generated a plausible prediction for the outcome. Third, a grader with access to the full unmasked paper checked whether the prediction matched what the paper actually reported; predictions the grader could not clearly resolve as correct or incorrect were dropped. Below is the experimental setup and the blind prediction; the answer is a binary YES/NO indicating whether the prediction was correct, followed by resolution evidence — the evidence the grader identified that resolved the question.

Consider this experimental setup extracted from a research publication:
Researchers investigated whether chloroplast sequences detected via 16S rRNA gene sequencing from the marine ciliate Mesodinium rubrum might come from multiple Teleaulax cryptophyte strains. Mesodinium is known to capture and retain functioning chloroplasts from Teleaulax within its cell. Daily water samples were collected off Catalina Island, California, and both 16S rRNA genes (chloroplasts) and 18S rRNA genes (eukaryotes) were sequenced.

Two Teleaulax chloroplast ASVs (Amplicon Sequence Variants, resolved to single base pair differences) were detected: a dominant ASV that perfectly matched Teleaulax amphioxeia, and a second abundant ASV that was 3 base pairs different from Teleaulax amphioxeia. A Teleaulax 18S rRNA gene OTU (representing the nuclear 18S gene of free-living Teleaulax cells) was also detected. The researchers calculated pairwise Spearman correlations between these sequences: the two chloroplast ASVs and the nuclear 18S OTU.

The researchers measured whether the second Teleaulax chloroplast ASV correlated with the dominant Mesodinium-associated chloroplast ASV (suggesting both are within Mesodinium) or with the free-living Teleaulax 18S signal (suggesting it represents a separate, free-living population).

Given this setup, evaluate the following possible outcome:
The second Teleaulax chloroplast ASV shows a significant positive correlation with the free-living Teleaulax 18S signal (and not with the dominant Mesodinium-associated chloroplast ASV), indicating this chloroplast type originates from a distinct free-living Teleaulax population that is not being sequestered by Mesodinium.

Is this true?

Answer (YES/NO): YES